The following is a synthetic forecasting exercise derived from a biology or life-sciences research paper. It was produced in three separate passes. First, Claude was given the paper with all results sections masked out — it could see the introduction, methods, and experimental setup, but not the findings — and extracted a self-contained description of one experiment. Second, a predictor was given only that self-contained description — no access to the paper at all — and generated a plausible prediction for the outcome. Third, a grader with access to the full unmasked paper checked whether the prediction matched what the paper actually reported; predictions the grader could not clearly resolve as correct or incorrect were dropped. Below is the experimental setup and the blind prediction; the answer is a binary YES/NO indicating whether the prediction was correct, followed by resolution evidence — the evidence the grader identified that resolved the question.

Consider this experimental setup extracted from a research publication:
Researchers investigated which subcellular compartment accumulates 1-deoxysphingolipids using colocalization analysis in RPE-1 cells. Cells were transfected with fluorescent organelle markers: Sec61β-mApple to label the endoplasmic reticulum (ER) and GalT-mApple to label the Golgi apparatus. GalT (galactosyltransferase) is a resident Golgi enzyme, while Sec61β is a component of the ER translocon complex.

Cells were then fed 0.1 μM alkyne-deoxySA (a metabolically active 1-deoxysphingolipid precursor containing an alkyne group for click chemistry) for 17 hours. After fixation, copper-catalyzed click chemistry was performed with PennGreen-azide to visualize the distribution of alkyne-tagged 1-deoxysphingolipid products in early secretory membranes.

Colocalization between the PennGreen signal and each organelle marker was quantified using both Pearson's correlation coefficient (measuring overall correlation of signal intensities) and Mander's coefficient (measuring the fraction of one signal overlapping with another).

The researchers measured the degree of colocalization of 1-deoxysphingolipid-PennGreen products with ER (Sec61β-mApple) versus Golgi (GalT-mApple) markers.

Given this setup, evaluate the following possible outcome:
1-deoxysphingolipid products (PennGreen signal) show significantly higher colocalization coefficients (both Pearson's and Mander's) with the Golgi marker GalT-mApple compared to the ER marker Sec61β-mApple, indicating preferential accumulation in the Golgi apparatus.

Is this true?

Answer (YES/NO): NO